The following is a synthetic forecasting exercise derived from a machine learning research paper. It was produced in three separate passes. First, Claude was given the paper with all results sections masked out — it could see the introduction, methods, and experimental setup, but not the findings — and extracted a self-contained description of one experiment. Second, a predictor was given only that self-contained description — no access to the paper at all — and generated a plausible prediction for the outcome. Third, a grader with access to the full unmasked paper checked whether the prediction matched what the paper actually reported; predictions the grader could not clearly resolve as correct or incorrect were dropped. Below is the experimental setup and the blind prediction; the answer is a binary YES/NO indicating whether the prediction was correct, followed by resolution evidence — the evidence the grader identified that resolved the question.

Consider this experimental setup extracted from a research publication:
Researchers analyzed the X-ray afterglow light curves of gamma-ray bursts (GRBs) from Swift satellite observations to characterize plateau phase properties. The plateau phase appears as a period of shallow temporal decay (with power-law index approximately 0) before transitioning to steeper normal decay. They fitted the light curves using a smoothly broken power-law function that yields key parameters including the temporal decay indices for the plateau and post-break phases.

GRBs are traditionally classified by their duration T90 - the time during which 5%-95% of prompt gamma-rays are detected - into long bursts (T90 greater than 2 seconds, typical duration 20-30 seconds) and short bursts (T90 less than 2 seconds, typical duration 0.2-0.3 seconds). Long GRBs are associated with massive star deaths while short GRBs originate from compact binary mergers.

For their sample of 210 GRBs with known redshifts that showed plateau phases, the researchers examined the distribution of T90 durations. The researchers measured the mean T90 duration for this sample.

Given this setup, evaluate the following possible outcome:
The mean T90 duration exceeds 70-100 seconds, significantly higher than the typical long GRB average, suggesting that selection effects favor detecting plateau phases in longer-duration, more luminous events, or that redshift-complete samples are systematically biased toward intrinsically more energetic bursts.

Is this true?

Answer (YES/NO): NO